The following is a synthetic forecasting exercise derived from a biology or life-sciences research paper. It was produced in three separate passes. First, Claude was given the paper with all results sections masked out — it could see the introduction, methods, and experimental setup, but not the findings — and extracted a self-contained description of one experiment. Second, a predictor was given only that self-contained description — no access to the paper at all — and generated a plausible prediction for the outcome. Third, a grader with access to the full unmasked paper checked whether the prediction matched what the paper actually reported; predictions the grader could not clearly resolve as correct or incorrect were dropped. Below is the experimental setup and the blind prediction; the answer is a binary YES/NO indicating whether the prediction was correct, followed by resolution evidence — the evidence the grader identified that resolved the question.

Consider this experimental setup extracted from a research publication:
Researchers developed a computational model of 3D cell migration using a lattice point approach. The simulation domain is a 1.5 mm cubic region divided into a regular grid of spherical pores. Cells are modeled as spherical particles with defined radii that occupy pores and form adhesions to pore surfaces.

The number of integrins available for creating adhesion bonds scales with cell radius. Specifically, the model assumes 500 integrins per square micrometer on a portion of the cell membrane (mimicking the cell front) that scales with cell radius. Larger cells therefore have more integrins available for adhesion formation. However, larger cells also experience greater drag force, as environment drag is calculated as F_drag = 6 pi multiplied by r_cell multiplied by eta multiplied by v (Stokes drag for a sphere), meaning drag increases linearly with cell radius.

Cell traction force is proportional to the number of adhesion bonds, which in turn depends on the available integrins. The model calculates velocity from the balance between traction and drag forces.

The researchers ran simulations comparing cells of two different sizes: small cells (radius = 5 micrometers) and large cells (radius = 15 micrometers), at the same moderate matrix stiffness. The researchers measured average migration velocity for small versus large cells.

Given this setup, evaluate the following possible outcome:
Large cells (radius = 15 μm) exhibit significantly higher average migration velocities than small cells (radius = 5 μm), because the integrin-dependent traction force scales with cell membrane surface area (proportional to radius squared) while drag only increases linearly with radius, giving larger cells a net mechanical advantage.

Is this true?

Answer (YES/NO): YES